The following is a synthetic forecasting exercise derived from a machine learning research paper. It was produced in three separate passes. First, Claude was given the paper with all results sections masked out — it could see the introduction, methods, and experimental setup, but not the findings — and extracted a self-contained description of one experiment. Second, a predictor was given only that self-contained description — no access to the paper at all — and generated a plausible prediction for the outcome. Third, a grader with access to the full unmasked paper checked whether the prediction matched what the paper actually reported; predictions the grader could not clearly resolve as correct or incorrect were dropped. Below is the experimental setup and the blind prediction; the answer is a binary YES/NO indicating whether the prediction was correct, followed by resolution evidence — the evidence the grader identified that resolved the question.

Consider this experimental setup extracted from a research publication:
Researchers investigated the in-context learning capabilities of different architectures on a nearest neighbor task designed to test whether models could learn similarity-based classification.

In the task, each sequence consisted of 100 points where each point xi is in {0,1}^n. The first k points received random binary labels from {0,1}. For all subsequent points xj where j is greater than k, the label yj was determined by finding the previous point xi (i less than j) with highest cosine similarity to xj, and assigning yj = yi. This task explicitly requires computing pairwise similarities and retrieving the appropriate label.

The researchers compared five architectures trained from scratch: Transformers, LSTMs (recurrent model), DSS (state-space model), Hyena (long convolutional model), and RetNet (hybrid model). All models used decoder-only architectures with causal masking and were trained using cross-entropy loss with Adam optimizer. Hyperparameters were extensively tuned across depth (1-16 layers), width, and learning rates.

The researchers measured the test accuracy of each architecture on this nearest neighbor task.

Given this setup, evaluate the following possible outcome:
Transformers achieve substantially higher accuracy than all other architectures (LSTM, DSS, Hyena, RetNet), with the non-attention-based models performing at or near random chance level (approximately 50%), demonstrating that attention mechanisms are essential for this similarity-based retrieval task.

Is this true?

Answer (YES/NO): NO